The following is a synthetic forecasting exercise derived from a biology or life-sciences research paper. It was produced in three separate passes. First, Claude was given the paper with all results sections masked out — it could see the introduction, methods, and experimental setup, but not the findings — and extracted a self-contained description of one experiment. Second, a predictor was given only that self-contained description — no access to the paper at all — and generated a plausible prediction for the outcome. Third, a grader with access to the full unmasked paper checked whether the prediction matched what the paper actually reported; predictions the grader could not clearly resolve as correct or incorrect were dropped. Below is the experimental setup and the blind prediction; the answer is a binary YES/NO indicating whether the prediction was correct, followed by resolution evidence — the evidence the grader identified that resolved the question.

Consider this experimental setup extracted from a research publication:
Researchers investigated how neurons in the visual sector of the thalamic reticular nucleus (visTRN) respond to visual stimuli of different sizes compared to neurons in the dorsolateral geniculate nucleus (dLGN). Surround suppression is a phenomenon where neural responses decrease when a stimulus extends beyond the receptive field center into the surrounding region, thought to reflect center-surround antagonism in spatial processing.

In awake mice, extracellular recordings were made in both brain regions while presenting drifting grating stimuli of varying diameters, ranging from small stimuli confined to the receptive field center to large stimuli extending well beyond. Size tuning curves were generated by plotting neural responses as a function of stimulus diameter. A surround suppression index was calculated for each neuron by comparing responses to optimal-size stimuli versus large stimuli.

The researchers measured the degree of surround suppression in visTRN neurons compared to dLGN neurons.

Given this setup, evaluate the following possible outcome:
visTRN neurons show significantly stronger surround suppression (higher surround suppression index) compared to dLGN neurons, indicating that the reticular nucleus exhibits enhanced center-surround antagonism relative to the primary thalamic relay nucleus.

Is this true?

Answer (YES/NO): NO